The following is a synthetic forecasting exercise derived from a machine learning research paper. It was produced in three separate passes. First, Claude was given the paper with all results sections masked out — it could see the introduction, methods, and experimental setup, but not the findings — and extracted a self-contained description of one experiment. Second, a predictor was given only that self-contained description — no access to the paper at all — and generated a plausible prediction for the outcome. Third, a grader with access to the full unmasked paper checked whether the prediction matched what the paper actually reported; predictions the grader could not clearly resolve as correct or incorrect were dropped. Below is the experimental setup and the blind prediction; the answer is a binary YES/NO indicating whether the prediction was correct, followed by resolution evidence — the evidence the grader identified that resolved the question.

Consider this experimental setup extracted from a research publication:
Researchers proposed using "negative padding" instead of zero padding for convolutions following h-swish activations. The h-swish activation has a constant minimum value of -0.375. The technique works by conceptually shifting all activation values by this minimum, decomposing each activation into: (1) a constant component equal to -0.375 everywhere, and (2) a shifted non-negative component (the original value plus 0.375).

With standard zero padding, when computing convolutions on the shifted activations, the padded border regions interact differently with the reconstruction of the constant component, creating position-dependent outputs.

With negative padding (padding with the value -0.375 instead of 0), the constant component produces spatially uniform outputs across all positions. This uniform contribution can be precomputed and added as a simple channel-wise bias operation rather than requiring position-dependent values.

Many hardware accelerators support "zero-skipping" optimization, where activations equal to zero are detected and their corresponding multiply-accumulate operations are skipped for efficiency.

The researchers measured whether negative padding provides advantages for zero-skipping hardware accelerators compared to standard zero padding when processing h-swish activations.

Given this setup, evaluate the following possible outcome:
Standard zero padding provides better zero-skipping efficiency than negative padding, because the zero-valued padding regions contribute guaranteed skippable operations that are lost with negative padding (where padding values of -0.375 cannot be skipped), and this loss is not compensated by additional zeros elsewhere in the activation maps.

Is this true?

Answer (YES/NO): NO